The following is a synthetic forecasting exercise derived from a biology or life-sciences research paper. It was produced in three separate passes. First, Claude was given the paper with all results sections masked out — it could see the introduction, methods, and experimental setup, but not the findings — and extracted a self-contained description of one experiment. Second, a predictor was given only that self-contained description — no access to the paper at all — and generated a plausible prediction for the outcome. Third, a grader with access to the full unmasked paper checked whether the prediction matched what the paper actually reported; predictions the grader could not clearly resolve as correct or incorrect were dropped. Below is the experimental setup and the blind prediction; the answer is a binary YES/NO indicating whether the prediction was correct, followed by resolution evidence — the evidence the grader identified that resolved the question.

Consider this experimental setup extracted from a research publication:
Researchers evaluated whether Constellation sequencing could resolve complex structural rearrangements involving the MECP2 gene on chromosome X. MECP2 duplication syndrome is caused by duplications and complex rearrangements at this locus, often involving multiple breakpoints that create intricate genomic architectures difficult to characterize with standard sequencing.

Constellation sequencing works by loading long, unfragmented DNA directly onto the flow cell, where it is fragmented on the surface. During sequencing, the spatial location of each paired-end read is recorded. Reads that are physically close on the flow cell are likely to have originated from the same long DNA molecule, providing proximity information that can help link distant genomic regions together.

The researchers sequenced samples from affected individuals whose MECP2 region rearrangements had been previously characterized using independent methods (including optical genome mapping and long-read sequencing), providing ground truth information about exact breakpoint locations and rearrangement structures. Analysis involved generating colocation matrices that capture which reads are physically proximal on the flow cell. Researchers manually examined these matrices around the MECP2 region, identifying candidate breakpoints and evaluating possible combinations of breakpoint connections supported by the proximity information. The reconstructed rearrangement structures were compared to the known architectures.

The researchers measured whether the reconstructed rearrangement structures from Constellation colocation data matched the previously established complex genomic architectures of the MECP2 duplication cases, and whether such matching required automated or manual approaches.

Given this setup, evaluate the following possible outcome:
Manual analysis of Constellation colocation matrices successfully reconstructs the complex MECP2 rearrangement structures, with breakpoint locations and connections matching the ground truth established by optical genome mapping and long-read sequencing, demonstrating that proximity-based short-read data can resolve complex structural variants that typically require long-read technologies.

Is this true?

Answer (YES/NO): NO